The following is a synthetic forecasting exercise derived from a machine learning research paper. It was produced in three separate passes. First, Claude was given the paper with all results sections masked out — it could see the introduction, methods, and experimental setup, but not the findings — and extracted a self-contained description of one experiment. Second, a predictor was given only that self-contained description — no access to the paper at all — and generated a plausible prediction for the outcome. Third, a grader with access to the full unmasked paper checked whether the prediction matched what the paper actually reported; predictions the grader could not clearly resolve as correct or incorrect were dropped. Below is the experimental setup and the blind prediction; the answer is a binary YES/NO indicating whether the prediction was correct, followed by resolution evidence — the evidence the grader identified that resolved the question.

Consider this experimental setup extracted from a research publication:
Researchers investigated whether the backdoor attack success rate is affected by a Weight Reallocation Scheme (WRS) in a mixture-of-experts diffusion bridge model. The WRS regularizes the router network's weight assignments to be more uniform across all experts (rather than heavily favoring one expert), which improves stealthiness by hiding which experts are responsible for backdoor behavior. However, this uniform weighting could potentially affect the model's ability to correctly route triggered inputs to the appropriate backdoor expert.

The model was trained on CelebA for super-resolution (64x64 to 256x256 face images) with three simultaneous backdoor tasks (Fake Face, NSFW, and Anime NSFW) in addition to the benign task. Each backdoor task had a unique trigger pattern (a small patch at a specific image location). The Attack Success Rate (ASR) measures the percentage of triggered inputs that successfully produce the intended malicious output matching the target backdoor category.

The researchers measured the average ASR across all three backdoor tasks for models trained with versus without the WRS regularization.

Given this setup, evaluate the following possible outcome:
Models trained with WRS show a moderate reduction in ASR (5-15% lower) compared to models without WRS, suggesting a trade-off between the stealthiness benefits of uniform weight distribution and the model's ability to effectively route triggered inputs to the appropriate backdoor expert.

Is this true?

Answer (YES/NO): NO